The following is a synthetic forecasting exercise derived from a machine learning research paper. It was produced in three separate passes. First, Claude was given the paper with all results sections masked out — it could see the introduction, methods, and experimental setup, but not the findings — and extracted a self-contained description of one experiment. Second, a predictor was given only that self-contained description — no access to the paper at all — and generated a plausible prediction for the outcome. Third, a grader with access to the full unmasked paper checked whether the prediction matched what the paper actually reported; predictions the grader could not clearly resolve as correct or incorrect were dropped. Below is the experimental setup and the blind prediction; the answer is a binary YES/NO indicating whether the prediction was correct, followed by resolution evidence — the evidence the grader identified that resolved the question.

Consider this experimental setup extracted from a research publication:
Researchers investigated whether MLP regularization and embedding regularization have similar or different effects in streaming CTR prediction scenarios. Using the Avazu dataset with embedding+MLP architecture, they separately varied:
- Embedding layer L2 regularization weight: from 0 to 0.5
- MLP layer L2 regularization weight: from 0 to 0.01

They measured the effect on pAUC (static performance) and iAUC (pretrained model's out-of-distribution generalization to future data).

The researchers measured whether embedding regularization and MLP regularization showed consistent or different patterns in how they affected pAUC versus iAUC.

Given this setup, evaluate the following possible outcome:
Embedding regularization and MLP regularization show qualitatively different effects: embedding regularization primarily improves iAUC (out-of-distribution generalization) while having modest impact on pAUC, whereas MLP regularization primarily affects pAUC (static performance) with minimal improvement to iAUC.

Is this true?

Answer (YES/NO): NO